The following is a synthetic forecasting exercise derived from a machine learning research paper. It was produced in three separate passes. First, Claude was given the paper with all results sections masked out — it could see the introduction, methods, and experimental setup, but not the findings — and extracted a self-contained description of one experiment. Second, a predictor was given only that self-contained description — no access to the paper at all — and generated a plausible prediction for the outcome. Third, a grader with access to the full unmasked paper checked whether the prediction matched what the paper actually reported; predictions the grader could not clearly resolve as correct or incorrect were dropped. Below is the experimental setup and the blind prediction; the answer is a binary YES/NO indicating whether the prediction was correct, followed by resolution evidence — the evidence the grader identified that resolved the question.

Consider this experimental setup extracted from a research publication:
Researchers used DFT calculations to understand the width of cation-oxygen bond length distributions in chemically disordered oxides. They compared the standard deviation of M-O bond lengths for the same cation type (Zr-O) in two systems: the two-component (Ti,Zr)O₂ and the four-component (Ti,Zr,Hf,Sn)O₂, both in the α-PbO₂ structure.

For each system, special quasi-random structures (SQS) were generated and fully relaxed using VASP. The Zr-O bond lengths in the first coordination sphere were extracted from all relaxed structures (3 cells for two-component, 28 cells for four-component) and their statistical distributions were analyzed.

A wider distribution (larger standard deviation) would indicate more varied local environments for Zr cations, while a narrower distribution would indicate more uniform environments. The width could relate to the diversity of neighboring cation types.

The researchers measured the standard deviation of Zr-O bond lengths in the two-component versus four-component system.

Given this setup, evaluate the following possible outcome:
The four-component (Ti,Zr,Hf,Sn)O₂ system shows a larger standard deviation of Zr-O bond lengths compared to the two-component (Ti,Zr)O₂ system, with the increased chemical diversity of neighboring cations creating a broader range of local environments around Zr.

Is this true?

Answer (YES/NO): NO